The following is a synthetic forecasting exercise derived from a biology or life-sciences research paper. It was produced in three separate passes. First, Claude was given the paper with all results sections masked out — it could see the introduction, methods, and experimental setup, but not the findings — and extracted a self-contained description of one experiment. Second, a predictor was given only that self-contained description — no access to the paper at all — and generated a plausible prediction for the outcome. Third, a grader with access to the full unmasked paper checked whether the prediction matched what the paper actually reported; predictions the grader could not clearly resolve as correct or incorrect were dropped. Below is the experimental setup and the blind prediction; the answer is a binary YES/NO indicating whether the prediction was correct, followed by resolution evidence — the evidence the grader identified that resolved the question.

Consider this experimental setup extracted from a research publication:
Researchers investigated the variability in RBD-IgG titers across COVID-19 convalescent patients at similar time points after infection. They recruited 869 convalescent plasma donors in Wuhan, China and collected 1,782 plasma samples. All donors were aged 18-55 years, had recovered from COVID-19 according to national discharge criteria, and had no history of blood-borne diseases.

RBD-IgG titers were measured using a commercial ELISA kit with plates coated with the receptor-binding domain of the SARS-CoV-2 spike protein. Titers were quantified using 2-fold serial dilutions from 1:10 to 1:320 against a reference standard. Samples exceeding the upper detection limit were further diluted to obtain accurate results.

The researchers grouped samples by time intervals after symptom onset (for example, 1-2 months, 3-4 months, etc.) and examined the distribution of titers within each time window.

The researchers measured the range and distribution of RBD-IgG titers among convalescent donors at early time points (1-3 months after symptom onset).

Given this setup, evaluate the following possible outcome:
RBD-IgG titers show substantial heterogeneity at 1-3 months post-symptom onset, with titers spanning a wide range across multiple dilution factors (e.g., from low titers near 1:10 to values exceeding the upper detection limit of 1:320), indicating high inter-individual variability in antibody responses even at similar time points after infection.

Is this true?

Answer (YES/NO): YES